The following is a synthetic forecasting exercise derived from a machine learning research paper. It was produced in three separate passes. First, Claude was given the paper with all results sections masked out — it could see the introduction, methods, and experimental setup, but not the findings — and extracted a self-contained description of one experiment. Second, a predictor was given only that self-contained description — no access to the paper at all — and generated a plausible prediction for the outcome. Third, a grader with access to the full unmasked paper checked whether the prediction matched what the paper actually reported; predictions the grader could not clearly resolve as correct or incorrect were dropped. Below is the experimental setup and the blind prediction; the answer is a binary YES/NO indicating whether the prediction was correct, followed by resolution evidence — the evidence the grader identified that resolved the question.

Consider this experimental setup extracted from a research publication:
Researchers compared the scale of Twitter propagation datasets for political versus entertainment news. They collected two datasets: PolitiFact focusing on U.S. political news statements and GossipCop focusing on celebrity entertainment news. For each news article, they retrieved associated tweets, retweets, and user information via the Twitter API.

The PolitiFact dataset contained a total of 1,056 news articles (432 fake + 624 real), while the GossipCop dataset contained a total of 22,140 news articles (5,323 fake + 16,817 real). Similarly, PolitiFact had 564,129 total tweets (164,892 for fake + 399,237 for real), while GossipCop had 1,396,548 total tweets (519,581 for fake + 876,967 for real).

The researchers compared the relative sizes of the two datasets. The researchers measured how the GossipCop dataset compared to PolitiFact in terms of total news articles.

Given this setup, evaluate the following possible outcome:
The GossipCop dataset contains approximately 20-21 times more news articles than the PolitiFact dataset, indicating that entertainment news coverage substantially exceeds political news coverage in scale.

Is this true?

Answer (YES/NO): YES